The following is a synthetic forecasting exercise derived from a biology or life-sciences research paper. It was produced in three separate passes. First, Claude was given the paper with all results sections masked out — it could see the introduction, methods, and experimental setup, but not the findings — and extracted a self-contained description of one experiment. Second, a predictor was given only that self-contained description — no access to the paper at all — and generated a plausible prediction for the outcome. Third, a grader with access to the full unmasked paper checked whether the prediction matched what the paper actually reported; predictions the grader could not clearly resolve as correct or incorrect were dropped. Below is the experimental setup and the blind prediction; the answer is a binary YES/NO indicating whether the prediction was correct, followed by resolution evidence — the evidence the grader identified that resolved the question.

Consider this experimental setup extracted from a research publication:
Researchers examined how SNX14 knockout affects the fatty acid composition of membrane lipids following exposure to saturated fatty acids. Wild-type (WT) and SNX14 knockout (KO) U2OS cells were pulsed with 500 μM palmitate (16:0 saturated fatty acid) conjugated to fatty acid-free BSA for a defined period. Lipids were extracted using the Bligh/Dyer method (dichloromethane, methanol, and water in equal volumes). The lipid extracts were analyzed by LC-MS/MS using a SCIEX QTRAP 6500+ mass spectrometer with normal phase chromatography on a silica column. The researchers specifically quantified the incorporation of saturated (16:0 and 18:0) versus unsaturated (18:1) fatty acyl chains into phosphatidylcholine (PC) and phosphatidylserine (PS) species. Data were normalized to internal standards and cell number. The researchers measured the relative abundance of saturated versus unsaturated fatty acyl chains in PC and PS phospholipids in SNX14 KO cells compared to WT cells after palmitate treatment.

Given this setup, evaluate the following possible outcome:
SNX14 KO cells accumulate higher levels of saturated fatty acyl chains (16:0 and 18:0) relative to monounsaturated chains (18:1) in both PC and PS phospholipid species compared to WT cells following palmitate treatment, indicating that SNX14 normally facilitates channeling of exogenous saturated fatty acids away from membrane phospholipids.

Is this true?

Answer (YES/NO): YES